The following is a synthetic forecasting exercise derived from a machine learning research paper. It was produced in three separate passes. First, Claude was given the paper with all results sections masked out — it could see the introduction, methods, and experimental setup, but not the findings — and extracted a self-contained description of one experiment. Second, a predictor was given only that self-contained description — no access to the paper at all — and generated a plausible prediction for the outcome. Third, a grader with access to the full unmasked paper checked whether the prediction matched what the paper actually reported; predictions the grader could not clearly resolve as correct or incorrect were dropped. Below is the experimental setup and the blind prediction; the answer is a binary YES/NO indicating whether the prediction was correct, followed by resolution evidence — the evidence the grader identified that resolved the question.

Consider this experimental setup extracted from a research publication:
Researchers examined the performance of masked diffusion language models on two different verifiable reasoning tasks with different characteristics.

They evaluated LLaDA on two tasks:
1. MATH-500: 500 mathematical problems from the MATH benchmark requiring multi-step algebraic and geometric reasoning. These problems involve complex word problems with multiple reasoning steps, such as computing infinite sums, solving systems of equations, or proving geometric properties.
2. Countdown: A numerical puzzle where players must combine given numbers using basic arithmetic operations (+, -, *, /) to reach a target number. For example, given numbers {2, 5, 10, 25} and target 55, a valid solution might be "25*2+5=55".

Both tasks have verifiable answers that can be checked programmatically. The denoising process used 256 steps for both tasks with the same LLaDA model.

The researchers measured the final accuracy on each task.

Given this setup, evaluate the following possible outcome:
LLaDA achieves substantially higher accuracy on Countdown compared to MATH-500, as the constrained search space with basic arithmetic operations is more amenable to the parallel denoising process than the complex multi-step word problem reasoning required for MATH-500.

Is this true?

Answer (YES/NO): YES